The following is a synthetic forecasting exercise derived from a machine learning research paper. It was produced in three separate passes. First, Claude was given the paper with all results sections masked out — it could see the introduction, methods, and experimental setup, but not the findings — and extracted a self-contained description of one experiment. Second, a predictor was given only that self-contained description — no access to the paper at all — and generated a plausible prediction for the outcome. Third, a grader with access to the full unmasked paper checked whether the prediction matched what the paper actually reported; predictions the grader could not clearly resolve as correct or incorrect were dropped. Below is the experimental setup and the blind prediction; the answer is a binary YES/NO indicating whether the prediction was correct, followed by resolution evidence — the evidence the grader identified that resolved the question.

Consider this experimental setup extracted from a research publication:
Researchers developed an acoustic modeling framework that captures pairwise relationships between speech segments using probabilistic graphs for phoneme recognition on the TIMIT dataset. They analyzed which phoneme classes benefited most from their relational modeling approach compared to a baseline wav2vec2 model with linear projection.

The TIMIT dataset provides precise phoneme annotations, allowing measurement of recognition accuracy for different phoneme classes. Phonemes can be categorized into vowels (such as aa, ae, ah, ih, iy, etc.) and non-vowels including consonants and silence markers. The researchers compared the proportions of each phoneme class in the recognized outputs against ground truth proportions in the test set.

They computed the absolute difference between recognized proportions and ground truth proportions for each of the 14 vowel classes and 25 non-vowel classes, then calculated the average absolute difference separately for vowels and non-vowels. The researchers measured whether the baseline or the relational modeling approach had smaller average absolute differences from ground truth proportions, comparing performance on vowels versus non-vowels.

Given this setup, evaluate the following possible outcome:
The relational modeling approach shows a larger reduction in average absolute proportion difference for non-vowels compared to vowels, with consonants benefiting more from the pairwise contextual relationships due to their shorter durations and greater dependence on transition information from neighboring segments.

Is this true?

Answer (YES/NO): NO